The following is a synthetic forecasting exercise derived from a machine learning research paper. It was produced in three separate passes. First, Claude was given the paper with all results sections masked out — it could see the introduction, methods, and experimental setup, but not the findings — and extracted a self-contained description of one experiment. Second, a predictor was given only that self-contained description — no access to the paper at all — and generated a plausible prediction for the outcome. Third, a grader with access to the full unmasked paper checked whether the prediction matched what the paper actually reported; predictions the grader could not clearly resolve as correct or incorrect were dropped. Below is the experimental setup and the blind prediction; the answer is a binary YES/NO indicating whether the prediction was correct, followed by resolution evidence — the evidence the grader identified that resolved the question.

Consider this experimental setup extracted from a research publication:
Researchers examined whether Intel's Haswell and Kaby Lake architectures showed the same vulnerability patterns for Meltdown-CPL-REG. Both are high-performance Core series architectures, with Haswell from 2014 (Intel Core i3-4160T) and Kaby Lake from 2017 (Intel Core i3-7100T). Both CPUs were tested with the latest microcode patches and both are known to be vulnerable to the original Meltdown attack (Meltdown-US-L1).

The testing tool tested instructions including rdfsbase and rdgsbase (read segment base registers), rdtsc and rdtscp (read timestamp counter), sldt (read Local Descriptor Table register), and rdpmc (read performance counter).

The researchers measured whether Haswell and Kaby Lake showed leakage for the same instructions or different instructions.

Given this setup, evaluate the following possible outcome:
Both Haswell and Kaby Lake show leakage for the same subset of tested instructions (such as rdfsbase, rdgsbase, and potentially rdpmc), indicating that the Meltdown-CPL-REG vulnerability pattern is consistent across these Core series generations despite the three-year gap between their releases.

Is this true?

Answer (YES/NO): NO